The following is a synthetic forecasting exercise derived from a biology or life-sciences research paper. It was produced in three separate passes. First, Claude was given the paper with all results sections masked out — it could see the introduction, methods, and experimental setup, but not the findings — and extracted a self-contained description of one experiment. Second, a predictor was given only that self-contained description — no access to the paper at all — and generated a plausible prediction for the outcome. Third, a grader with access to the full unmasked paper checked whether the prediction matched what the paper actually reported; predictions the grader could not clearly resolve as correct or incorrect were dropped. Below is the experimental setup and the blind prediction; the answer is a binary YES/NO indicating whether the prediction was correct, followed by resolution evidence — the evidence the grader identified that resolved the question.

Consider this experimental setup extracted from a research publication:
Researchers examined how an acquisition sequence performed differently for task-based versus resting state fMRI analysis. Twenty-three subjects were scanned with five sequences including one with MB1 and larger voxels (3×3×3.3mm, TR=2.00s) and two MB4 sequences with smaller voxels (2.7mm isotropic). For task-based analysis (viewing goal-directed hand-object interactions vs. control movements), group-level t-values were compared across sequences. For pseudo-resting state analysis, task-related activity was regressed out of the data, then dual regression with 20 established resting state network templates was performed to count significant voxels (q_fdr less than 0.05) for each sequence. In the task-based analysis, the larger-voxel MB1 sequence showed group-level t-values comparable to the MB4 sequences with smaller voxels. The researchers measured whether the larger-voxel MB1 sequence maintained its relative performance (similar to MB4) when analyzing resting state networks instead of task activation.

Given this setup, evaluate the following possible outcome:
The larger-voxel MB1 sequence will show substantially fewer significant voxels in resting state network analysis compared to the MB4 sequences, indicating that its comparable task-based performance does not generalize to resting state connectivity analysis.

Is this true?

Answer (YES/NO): YES